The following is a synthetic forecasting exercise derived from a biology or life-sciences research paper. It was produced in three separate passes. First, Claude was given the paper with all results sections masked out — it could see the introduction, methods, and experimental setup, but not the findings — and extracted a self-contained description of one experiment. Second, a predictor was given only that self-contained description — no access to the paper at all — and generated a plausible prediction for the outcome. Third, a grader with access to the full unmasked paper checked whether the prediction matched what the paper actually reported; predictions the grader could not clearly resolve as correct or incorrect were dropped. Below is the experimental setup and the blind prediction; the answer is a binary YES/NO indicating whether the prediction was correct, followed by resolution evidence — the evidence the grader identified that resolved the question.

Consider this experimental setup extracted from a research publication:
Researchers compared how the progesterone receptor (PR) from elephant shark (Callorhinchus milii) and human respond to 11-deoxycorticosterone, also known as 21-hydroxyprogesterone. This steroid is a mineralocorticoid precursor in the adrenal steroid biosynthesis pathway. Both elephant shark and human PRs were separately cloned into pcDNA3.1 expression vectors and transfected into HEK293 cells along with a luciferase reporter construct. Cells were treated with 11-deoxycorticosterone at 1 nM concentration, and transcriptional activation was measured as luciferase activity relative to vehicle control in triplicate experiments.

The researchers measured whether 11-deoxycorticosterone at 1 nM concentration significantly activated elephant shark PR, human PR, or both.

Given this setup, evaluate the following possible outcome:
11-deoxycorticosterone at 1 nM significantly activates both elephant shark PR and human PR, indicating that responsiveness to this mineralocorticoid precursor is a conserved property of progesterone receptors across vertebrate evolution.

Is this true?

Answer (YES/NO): YES